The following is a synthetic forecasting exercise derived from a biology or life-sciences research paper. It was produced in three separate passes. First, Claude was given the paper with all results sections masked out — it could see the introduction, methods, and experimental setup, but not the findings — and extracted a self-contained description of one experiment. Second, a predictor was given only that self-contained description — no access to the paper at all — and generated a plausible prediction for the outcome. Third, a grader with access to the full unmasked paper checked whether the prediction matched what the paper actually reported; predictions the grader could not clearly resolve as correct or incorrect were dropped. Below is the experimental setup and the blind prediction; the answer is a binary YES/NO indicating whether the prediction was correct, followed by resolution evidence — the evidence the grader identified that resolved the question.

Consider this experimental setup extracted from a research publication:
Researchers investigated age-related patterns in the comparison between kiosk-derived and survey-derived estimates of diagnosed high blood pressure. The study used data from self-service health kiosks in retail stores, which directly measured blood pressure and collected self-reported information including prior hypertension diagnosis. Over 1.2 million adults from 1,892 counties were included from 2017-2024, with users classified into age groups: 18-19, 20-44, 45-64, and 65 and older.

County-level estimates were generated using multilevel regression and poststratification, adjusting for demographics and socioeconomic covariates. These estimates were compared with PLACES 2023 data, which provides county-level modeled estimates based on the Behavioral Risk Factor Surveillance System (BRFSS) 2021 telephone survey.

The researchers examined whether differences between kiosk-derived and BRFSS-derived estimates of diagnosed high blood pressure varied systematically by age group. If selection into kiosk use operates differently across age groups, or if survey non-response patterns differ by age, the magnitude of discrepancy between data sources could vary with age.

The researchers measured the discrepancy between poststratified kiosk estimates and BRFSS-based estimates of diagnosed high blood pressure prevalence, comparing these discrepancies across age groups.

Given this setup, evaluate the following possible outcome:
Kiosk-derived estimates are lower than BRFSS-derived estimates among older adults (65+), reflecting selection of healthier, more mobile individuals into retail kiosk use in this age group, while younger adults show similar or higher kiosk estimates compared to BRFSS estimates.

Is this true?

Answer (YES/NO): NO